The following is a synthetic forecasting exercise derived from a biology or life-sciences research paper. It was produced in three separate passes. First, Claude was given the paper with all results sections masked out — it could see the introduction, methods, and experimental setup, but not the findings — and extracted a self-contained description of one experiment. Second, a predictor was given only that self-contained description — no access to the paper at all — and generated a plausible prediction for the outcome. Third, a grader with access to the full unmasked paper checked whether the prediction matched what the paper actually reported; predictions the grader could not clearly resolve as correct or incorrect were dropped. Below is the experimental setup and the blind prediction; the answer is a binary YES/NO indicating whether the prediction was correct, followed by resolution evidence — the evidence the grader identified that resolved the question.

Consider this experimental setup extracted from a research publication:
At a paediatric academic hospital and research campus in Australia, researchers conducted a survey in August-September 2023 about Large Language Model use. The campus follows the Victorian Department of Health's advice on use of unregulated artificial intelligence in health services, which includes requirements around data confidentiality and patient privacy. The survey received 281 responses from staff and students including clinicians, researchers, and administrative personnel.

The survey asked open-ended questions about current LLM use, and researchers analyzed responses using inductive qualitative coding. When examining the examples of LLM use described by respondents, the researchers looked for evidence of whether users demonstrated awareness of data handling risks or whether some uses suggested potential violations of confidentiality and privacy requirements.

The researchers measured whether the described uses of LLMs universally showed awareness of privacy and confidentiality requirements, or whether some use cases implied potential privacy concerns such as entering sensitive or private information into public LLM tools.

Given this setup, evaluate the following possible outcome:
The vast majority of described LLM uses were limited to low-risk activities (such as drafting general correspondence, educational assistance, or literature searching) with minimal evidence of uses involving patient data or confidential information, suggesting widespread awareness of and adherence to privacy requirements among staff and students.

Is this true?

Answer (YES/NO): NO